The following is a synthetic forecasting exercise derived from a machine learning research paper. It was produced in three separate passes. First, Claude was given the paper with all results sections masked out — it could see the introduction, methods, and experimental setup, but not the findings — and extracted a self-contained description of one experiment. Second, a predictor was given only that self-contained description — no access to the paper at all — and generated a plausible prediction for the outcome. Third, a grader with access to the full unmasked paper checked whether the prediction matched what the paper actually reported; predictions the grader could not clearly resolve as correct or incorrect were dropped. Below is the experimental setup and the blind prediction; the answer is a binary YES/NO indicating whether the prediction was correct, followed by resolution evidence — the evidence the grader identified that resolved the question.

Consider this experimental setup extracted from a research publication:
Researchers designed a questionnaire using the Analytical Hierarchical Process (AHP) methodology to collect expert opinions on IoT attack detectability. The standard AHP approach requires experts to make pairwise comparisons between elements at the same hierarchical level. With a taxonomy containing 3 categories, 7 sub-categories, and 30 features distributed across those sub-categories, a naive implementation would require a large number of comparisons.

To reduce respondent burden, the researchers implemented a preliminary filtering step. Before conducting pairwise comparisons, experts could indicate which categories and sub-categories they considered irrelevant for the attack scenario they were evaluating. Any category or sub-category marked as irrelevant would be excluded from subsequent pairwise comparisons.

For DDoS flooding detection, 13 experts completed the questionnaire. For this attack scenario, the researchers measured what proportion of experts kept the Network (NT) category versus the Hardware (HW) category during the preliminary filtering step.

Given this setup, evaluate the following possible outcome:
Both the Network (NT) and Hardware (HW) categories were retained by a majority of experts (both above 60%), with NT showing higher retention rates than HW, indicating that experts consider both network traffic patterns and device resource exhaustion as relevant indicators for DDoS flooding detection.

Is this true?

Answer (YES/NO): NO